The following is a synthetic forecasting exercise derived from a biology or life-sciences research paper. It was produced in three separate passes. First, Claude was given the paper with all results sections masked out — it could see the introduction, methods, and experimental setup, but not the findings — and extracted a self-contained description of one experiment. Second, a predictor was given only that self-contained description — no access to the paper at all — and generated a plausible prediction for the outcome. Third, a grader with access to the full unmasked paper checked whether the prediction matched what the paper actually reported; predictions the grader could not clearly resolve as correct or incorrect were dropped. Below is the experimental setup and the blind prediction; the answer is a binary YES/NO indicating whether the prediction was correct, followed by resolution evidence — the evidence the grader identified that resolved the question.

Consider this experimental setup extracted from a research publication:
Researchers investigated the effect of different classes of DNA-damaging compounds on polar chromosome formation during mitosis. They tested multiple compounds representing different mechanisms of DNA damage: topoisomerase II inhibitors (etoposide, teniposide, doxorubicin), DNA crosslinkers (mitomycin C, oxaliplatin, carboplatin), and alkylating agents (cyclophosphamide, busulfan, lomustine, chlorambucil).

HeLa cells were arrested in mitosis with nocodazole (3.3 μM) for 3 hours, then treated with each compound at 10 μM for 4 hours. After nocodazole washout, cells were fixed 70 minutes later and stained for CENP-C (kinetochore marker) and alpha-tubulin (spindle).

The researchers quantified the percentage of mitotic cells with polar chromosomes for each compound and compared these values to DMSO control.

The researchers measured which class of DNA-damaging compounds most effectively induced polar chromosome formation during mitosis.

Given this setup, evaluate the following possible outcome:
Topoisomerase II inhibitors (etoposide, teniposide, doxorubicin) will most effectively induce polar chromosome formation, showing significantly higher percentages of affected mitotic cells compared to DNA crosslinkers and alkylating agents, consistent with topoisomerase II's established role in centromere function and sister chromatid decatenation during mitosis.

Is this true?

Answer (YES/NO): NO